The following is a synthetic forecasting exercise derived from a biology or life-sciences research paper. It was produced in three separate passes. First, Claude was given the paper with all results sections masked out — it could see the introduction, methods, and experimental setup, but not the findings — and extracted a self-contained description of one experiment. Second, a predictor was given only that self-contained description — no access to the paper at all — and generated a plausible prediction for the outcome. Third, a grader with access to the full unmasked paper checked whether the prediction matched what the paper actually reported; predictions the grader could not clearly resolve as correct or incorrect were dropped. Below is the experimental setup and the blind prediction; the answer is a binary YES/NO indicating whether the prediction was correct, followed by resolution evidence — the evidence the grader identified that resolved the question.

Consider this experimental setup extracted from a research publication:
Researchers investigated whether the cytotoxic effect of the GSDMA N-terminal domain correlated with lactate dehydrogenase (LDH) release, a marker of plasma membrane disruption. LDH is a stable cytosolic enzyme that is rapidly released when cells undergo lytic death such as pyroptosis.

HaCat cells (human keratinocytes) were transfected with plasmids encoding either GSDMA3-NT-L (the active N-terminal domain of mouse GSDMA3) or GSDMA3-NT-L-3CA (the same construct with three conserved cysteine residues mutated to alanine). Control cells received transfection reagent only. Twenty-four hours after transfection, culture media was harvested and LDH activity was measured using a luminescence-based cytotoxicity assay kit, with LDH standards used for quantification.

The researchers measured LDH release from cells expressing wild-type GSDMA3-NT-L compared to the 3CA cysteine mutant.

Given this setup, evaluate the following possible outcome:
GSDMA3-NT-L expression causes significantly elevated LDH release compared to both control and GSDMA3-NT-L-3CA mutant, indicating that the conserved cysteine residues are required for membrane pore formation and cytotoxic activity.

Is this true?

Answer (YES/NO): YES